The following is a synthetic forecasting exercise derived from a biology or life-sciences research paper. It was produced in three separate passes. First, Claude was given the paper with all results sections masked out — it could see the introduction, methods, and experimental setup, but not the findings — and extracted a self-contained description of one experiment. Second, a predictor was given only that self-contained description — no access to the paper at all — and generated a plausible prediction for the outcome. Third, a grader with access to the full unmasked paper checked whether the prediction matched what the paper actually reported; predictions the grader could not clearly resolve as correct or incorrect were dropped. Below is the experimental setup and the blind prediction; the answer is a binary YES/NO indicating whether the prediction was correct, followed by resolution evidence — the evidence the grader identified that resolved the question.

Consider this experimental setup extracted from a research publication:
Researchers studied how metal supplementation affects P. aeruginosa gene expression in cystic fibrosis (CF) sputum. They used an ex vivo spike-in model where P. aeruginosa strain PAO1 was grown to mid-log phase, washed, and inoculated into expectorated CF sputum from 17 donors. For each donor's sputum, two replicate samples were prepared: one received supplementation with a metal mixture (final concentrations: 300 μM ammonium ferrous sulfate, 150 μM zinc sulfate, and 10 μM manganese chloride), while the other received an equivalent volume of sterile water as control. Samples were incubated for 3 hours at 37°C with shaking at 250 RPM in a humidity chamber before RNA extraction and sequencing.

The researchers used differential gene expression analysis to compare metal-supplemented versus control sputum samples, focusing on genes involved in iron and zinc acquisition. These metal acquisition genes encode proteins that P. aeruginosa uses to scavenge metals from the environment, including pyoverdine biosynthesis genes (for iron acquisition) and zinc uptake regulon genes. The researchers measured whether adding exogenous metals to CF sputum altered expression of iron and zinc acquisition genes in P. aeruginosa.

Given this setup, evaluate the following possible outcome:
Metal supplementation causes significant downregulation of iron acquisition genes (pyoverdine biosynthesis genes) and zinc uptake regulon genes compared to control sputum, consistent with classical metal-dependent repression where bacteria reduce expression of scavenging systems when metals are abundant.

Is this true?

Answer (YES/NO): YES